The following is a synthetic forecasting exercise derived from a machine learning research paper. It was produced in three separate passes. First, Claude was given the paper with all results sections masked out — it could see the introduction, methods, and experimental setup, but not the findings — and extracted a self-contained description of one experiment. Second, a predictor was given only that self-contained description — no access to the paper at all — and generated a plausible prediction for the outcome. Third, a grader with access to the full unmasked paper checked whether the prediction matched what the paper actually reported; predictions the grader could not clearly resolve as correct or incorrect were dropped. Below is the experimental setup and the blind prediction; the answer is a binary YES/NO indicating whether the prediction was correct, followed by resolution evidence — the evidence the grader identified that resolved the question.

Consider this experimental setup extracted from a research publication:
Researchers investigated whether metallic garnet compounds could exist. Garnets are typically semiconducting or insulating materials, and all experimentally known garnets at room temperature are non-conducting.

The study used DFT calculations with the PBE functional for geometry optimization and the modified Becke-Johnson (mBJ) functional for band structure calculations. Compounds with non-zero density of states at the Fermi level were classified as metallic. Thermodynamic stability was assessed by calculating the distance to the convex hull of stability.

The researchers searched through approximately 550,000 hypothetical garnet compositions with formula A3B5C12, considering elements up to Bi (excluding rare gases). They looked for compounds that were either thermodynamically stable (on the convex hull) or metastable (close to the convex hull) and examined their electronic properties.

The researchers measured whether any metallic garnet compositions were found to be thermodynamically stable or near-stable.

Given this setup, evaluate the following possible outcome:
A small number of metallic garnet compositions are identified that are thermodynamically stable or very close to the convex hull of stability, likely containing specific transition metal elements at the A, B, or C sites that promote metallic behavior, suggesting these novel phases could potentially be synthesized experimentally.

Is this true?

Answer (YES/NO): YES